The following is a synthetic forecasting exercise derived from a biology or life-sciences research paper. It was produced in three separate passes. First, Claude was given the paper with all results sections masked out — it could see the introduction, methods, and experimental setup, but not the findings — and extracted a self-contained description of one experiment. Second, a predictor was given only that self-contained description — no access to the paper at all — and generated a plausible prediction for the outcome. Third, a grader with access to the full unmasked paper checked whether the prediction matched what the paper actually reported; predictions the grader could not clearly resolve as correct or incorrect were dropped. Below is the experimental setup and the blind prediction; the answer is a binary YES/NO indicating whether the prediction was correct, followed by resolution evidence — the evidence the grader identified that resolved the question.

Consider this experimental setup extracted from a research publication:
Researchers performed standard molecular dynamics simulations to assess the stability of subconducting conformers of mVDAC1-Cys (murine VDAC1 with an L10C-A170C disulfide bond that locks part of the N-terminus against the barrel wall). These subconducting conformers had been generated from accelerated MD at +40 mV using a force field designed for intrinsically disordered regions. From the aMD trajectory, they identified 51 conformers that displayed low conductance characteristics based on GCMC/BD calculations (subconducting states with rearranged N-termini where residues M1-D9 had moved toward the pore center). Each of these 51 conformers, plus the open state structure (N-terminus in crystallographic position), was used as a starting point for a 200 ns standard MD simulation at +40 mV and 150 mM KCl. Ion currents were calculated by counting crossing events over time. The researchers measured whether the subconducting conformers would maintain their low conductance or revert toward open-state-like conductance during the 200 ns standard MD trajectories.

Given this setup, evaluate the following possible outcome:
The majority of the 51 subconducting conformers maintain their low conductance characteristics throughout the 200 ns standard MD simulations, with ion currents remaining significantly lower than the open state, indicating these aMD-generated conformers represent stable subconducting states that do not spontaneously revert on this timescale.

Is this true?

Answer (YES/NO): NO